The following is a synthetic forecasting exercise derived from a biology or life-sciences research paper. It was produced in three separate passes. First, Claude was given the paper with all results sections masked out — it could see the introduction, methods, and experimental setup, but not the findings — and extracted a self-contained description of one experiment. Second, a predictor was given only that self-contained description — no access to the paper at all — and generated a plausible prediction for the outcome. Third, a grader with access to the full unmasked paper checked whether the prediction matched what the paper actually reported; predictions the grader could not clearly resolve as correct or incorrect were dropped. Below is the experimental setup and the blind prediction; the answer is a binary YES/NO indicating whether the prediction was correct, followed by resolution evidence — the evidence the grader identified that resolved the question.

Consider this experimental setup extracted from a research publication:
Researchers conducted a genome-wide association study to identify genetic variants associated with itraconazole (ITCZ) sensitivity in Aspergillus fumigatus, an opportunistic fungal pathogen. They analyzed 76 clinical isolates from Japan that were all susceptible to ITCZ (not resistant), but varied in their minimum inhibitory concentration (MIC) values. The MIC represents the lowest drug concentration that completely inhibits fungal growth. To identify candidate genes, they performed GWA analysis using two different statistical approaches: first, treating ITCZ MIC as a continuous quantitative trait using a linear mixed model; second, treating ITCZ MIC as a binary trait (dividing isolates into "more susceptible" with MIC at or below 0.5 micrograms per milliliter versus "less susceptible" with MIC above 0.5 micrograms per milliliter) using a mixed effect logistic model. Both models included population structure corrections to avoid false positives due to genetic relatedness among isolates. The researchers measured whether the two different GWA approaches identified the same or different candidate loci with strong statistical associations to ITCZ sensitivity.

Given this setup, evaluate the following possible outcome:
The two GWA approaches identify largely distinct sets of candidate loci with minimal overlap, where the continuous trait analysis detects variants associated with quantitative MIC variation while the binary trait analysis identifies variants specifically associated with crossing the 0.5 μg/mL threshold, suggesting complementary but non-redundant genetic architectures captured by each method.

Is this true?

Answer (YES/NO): YES